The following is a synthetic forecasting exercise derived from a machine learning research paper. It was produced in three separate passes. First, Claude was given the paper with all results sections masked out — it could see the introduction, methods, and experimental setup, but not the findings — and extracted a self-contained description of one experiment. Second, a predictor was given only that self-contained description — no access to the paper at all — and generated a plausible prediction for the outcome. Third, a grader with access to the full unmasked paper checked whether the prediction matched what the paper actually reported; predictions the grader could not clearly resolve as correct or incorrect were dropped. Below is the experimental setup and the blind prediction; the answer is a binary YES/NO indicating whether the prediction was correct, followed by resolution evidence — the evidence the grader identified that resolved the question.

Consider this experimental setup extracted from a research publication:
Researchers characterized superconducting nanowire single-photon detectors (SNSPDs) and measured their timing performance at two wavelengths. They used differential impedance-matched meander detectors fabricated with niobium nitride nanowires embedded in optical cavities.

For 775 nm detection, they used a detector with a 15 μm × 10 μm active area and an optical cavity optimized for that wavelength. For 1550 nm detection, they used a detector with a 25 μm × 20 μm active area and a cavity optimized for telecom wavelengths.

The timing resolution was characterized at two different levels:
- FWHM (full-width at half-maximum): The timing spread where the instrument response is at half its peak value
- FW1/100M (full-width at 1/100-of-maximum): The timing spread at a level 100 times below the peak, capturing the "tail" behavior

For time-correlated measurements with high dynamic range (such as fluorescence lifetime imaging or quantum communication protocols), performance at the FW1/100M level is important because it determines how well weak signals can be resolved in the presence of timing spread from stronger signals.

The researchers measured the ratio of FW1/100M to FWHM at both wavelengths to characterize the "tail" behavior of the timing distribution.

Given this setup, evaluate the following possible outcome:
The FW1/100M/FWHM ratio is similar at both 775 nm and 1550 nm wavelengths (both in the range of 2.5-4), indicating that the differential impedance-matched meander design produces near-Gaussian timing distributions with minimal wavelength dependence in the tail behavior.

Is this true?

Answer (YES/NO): YES